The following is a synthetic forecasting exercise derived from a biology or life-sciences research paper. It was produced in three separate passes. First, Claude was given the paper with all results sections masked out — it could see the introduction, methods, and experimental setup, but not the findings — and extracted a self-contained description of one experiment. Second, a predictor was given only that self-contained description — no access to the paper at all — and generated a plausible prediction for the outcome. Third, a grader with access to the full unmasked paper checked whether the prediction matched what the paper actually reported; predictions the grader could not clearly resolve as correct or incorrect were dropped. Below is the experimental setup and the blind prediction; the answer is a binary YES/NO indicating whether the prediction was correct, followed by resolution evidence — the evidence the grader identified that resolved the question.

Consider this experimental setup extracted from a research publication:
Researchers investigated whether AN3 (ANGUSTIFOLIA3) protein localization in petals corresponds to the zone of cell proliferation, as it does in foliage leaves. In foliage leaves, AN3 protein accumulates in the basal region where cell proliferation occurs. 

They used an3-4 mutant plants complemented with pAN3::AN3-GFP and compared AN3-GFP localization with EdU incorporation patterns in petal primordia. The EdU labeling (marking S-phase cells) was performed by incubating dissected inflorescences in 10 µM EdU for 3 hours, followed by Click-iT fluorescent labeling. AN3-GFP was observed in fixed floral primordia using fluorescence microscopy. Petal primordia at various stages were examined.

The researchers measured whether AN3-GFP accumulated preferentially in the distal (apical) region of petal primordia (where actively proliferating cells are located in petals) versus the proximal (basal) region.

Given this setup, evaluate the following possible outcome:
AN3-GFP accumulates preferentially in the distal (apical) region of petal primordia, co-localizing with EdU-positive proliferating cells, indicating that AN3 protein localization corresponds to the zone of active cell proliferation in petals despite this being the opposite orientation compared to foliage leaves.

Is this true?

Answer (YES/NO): YES